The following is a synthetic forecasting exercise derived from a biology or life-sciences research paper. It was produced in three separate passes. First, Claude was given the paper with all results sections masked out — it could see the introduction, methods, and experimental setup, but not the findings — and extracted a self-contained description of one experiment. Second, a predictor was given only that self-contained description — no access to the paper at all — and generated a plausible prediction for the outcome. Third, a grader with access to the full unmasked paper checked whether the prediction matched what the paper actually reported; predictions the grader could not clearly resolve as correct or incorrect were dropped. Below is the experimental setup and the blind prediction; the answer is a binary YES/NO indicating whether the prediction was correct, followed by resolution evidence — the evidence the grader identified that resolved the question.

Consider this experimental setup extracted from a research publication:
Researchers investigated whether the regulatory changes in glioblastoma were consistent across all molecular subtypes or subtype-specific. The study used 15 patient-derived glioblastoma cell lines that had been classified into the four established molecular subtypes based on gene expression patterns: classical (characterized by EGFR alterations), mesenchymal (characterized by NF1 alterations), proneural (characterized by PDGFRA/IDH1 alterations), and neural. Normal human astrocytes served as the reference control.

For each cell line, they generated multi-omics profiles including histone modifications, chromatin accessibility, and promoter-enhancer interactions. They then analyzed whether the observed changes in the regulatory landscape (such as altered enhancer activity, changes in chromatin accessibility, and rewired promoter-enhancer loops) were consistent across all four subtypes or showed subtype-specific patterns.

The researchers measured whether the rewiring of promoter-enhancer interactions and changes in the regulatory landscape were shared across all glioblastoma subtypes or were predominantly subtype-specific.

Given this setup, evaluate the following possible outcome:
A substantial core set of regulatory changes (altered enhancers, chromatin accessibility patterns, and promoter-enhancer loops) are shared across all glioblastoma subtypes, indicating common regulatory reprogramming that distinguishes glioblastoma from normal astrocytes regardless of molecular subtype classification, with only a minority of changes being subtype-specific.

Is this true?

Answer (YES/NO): YES